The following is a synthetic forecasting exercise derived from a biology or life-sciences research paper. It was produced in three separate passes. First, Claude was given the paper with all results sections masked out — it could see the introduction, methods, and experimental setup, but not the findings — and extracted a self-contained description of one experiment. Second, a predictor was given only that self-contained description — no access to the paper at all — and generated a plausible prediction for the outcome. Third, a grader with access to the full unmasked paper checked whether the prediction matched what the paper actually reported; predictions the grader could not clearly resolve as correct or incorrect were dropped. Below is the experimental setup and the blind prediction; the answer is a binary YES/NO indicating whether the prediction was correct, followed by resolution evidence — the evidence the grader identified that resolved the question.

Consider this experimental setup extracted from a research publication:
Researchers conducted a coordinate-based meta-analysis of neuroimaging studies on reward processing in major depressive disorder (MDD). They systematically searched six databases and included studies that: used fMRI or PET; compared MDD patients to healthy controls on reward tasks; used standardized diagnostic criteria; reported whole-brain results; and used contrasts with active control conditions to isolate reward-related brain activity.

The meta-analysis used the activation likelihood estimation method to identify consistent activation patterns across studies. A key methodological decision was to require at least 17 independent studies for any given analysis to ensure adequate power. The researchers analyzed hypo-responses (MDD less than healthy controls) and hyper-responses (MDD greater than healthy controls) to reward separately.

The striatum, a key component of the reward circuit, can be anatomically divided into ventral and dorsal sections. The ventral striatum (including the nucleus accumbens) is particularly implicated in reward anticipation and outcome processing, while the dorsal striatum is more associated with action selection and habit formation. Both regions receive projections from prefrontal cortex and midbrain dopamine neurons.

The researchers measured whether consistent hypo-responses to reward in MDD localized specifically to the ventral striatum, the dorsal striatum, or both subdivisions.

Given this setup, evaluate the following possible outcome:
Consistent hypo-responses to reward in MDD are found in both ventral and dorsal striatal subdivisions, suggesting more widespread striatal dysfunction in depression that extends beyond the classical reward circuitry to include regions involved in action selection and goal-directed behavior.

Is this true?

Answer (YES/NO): NO